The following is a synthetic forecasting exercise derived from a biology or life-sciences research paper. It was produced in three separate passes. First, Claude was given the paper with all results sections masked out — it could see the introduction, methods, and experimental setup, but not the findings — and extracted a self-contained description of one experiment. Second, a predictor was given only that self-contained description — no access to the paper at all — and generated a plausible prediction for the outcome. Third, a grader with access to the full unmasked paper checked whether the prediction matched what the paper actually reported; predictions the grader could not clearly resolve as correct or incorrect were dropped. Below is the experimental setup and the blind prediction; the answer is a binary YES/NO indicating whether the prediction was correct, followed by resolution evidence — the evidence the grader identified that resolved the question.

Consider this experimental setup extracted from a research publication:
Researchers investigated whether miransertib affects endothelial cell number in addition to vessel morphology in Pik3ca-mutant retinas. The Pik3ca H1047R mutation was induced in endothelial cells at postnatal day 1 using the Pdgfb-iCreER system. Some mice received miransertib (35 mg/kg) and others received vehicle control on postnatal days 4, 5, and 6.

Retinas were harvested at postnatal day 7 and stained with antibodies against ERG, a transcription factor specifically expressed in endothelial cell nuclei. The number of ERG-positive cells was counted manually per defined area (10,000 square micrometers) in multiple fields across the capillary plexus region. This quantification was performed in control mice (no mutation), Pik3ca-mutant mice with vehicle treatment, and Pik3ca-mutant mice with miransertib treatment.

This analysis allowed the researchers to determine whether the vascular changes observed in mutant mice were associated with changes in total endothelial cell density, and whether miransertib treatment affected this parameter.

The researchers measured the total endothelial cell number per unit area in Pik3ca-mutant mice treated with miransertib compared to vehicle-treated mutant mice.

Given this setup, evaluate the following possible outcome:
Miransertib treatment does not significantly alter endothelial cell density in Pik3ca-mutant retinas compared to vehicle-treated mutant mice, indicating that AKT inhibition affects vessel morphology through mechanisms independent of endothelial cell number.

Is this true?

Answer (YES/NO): NO